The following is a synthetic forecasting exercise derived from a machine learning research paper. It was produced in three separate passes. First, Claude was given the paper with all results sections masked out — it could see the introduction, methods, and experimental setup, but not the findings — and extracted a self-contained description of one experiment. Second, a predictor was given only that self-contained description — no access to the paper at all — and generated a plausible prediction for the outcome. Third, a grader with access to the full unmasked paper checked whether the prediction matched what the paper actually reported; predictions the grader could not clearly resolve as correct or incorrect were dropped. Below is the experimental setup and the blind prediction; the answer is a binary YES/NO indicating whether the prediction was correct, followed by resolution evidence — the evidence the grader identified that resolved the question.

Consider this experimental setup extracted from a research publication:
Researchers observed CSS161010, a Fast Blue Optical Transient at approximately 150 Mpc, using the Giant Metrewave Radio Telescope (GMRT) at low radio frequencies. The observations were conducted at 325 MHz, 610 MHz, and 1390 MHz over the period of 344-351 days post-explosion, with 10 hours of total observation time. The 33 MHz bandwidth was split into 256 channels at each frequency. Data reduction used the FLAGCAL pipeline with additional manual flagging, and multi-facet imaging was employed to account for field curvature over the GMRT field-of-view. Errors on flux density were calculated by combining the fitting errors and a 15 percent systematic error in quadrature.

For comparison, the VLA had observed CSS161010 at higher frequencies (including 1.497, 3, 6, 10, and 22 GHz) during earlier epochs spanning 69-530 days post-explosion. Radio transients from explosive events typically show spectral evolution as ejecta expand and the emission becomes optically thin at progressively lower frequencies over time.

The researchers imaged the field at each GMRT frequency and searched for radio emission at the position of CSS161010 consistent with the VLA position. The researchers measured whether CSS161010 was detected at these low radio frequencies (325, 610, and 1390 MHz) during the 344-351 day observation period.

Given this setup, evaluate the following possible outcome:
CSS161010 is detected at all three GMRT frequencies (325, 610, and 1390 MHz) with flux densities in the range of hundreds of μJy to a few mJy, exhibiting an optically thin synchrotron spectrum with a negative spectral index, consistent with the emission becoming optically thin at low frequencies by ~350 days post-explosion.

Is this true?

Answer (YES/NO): NO